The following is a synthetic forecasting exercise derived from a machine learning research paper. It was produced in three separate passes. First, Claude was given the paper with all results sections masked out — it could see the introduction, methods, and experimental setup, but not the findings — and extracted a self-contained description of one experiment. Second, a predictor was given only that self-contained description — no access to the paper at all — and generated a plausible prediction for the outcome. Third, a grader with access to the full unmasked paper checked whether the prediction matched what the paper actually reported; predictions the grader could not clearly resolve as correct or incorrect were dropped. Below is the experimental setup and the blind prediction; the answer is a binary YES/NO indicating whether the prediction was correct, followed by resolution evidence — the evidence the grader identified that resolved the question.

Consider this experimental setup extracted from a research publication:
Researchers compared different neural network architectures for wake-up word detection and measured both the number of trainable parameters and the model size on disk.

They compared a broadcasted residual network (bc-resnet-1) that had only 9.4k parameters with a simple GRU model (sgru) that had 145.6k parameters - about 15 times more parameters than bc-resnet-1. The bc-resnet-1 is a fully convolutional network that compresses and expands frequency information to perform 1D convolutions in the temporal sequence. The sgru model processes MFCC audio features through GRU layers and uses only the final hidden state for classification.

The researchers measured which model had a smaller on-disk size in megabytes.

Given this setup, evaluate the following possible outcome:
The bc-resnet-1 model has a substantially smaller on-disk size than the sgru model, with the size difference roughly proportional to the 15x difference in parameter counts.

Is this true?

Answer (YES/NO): NO